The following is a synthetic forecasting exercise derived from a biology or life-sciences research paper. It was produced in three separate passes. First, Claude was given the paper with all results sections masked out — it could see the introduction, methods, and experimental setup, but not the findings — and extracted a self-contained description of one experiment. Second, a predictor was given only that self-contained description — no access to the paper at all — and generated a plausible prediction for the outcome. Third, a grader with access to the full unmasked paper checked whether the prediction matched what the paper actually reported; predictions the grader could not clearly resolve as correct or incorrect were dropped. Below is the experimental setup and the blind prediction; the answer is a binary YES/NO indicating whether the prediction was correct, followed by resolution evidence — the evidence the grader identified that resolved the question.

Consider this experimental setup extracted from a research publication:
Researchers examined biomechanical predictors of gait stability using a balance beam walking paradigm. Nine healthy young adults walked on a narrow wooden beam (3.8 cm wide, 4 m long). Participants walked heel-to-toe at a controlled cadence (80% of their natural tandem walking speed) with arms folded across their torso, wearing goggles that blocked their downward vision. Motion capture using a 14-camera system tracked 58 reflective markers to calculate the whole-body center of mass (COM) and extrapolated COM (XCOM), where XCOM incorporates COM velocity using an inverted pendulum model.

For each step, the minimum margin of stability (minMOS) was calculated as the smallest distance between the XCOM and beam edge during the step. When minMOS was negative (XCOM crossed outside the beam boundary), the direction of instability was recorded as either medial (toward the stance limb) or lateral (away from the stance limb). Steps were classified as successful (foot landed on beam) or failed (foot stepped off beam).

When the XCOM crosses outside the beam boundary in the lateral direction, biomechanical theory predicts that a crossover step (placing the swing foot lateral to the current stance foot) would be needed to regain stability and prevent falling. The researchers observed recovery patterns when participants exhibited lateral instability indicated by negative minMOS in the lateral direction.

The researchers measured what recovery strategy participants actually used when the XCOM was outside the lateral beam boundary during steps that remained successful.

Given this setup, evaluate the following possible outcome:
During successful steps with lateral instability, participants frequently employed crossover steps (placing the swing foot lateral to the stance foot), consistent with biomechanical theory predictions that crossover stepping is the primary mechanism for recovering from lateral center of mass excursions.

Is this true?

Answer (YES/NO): NO